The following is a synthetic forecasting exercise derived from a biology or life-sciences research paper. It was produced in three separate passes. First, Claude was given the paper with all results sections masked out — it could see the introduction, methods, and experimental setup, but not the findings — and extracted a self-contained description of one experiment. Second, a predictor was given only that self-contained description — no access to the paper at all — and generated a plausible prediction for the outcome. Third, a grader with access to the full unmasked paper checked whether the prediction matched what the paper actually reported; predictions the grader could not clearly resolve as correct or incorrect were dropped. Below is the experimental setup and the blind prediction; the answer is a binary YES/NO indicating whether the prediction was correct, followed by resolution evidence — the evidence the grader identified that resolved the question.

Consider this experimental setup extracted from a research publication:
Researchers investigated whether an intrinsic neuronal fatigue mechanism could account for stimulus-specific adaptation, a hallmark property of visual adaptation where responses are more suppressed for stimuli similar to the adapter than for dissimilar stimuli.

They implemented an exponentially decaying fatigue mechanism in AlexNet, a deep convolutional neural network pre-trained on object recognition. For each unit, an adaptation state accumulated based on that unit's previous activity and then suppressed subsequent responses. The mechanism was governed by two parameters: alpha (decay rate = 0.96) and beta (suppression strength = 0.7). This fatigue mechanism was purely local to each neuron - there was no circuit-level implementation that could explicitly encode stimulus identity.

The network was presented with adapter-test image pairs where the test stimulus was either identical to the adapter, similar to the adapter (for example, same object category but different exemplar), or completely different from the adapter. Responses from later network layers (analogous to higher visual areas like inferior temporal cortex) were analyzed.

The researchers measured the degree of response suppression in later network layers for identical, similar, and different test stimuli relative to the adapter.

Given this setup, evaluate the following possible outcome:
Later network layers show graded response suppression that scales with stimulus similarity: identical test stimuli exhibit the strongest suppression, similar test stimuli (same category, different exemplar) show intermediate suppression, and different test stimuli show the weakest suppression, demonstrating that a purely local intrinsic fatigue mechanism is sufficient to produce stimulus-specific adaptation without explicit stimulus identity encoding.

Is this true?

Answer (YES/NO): YES